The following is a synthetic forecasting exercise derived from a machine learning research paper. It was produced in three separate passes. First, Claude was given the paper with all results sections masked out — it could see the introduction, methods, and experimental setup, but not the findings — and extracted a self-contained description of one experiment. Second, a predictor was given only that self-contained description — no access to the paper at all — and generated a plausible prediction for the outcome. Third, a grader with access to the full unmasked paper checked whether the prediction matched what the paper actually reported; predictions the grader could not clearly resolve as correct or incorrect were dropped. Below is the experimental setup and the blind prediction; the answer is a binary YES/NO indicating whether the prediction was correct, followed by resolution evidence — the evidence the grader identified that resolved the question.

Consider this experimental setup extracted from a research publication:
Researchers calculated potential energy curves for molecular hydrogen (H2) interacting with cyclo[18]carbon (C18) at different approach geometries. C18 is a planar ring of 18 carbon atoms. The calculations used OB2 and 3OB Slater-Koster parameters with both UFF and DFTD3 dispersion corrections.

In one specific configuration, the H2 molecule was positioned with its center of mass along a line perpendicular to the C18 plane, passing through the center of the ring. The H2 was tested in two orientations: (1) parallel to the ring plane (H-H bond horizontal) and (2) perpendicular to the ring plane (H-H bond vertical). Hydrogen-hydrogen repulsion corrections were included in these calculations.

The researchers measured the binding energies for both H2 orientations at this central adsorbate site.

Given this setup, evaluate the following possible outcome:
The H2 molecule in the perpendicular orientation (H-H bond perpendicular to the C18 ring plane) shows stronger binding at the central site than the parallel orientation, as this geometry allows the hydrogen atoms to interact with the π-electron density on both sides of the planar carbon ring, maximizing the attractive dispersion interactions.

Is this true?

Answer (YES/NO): NO